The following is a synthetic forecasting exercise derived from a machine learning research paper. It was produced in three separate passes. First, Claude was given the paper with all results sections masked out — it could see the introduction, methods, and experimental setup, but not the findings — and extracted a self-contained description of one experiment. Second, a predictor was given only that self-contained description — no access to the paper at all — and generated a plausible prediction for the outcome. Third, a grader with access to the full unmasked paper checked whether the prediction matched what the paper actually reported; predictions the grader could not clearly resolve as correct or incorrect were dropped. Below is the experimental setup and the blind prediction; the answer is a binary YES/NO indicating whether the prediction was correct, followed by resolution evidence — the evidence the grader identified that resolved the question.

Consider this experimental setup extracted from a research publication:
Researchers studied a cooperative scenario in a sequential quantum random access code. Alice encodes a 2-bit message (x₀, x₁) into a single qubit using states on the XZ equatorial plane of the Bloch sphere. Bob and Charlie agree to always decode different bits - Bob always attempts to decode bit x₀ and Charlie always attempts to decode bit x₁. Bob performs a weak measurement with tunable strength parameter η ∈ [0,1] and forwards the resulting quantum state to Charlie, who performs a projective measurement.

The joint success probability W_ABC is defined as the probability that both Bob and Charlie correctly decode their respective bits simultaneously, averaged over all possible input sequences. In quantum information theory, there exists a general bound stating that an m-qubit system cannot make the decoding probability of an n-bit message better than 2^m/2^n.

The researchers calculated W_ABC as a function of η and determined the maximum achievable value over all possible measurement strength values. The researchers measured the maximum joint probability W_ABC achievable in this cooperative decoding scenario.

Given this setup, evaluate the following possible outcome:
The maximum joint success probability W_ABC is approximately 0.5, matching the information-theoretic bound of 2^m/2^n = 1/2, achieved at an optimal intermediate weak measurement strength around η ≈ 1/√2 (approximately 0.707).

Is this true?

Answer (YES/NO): YES